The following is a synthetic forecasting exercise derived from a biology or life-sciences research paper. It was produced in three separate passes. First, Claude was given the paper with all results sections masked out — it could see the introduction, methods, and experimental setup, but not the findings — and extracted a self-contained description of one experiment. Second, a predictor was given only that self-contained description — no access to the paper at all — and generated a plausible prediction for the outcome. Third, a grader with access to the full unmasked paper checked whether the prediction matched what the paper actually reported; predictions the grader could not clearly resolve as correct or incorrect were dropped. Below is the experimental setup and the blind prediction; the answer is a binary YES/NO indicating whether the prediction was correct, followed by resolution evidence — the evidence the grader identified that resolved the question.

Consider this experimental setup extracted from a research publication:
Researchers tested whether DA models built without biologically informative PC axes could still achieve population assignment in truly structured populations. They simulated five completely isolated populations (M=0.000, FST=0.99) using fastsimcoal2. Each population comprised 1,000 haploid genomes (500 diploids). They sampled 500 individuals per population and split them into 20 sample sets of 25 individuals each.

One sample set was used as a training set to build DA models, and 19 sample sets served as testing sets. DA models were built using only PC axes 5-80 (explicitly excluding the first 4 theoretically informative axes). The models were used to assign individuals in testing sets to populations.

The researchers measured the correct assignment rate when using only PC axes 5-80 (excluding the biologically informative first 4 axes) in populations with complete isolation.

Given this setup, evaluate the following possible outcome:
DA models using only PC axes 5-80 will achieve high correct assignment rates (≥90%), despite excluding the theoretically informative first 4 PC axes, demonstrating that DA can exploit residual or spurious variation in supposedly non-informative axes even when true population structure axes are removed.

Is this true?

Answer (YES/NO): NO